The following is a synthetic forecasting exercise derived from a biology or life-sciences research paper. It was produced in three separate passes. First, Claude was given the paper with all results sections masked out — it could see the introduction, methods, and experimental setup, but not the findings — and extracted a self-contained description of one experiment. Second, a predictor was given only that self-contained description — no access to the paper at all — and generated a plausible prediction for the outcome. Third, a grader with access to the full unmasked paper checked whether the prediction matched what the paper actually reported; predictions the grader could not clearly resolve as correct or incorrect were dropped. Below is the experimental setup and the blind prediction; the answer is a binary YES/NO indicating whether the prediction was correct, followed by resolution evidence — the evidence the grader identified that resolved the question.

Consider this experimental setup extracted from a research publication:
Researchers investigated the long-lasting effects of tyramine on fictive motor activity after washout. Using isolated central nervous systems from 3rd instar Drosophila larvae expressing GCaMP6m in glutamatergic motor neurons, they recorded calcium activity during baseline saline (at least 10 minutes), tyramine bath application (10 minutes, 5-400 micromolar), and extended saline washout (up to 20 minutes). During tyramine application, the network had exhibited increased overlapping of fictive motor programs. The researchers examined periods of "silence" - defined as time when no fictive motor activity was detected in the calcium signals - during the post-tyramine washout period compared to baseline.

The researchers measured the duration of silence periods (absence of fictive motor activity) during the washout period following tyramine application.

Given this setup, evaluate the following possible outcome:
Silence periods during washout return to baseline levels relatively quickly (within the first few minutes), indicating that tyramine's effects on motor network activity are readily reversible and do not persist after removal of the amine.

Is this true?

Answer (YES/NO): NO